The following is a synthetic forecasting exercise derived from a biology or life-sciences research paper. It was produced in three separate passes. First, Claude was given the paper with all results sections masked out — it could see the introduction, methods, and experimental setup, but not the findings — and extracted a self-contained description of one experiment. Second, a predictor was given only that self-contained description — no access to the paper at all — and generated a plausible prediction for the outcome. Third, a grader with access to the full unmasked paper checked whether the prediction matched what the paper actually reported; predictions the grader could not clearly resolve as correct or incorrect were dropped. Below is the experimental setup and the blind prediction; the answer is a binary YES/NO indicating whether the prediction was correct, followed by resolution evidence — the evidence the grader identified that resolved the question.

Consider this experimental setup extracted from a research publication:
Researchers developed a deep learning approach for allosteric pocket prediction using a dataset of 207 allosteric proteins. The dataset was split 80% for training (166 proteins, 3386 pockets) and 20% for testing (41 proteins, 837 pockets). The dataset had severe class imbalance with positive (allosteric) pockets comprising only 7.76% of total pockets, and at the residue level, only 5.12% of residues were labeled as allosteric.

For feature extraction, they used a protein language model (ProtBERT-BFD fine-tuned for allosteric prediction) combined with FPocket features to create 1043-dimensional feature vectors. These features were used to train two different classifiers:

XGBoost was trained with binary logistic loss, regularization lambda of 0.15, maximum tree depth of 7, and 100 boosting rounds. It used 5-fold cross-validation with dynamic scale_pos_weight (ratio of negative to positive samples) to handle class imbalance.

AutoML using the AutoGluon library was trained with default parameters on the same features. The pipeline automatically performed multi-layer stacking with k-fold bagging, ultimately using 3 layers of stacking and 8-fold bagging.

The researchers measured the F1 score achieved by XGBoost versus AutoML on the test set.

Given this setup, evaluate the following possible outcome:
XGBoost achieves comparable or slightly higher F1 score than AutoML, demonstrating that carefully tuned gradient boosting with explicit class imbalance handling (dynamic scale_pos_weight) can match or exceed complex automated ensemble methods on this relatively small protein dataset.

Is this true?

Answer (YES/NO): NO